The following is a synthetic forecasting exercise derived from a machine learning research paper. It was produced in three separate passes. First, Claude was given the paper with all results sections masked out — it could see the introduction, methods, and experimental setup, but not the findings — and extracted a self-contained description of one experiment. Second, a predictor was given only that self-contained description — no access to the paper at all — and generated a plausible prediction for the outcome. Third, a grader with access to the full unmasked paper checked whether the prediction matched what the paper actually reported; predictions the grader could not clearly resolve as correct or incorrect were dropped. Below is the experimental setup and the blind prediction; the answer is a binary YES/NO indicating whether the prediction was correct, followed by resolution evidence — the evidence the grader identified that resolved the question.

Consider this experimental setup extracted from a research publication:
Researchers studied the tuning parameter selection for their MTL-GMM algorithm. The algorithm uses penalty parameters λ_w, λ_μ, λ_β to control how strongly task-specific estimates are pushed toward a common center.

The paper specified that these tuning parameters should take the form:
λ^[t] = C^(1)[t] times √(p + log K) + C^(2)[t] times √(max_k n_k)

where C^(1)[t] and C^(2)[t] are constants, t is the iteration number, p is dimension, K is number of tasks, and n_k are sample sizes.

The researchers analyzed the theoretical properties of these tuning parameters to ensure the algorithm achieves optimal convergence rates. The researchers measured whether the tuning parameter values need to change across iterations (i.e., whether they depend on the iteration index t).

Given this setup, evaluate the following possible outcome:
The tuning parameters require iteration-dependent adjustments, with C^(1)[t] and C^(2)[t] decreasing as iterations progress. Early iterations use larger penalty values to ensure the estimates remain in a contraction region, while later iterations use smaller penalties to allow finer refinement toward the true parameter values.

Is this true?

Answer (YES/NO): NO